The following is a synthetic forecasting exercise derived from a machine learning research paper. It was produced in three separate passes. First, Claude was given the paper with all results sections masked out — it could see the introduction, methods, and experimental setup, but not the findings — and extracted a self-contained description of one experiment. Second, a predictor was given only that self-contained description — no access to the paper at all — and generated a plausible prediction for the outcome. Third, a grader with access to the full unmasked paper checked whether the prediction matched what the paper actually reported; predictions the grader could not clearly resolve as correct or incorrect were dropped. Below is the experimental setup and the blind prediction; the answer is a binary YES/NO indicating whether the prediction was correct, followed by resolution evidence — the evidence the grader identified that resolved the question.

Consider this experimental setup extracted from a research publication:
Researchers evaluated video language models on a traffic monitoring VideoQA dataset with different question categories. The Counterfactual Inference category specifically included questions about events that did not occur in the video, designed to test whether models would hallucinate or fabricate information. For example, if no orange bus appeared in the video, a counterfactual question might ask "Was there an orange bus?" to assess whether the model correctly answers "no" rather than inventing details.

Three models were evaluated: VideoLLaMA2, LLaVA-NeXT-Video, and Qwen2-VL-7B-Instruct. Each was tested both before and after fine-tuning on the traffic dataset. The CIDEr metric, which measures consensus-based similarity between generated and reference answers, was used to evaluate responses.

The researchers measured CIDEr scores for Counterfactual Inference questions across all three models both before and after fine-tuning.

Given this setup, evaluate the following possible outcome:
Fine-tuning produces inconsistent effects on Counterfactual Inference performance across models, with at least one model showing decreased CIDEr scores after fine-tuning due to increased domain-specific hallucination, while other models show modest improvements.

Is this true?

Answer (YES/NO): NO